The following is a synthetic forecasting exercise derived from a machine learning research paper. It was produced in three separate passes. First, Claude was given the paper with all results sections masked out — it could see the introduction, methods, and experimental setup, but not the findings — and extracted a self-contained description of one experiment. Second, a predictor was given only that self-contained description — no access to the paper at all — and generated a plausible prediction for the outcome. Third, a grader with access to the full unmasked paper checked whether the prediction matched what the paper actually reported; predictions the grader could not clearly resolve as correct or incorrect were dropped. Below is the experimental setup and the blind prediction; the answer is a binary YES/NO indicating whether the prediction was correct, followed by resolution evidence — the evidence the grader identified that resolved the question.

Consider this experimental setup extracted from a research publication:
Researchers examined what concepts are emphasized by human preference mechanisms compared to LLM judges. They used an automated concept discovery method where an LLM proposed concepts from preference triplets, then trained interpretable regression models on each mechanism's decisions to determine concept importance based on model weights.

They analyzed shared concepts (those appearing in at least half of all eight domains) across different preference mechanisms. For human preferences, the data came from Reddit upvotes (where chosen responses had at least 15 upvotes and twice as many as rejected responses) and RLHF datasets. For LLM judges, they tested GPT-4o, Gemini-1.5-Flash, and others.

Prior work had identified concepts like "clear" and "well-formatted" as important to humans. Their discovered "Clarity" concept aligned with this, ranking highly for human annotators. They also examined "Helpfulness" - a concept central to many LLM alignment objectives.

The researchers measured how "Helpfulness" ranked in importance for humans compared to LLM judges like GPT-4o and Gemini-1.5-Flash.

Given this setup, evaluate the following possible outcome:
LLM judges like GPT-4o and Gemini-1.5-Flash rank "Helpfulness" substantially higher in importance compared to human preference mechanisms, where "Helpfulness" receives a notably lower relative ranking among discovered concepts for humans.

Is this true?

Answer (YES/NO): YES